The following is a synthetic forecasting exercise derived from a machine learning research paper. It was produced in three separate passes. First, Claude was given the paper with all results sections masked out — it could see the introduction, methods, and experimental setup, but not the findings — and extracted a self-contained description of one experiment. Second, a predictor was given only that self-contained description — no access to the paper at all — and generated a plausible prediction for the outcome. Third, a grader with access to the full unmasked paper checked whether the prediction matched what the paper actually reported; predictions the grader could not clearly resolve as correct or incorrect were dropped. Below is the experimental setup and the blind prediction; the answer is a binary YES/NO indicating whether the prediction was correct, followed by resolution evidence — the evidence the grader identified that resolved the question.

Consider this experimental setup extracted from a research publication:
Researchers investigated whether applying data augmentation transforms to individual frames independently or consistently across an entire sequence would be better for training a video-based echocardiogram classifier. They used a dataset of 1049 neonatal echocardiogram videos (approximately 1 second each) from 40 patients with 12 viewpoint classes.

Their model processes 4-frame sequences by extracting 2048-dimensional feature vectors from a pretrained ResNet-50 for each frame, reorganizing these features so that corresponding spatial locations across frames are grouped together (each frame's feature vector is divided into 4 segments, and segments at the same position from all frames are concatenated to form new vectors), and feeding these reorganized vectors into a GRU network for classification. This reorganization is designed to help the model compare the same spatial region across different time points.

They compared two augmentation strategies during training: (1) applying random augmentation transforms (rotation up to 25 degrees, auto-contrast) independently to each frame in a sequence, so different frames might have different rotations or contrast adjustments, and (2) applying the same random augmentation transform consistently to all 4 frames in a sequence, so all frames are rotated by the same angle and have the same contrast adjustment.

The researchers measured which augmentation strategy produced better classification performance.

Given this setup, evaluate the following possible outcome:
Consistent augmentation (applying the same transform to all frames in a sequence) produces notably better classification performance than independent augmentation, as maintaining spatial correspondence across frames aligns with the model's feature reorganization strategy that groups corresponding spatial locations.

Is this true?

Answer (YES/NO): YES